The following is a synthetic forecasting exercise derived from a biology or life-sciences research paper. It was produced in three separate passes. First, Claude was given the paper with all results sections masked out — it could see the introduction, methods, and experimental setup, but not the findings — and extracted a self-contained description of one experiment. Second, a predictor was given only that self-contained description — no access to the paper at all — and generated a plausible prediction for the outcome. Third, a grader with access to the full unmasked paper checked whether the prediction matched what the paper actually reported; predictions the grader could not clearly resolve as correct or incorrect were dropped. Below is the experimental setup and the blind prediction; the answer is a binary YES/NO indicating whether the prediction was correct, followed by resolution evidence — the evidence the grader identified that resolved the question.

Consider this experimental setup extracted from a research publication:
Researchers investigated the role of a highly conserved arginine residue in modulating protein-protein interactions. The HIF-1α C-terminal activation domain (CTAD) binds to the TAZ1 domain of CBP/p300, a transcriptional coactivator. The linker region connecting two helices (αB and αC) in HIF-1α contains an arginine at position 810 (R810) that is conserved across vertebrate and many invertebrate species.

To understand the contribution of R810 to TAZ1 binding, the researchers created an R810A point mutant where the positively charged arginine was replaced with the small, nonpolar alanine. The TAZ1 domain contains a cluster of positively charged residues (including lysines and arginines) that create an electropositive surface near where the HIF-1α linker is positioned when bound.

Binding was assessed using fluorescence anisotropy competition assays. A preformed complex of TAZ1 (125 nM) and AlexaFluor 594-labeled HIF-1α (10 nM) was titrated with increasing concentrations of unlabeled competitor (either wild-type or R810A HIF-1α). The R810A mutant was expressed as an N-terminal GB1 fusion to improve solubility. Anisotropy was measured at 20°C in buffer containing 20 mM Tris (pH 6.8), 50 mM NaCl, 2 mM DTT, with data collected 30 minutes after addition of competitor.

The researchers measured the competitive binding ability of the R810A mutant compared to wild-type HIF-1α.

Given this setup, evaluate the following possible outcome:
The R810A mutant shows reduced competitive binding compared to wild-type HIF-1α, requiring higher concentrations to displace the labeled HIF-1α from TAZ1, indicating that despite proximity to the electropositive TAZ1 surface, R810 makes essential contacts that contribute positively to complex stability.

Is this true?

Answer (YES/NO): NO